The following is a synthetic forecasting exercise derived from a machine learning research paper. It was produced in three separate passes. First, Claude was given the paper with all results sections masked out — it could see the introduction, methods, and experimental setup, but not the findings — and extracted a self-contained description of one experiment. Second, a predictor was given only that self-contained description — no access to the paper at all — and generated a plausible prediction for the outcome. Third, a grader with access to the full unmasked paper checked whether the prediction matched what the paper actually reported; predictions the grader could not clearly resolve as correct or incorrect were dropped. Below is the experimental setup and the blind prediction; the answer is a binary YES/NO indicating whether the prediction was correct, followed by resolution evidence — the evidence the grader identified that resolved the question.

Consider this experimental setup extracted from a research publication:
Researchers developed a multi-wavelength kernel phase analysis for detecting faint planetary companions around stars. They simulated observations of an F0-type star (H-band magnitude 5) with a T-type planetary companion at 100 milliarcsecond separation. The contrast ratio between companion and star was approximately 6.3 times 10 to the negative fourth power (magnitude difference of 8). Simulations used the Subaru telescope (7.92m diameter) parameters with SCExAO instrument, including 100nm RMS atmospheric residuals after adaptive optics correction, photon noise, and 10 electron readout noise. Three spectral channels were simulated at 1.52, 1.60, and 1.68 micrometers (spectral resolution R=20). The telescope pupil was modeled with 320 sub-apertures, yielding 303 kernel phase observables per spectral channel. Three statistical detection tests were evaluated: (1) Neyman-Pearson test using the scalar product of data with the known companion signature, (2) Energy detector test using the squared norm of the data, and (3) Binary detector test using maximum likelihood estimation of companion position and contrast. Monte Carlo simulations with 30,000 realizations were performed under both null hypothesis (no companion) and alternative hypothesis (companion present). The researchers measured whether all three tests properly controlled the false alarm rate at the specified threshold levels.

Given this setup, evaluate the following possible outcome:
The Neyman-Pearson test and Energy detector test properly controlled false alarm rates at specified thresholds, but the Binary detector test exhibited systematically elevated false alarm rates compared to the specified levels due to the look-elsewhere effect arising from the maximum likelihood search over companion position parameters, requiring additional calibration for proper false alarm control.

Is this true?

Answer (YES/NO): NO